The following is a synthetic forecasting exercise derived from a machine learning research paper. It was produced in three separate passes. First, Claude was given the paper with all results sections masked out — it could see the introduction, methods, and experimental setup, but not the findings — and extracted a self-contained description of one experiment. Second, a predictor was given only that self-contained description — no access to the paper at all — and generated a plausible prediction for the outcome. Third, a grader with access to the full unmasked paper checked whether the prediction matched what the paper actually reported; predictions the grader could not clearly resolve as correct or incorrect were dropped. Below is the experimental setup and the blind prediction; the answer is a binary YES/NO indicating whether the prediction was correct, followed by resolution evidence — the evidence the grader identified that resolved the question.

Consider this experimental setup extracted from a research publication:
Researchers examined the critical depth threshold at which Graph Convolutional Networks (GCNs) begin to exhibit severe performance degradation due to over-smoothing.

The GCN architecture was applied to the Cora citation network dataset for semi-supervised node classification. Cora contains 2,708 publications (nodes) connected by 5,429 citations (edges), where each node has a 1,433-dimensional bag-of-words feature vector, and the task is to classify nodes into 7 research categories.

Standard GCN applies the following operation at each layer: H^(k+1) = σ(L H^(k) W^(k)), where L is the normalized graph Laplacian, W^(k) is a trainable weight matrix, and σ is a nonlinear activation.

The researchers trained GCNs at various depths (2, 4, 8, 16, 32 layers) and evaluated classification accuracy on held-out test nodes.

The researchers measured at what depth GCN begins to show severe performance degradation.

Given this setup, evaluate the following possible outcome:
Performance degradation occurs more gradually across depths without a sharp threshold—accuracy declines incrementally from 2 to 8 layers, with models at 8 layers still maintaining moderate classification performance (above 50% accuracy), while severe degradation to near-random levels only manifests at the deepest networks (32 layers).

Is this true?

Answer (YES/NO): NO